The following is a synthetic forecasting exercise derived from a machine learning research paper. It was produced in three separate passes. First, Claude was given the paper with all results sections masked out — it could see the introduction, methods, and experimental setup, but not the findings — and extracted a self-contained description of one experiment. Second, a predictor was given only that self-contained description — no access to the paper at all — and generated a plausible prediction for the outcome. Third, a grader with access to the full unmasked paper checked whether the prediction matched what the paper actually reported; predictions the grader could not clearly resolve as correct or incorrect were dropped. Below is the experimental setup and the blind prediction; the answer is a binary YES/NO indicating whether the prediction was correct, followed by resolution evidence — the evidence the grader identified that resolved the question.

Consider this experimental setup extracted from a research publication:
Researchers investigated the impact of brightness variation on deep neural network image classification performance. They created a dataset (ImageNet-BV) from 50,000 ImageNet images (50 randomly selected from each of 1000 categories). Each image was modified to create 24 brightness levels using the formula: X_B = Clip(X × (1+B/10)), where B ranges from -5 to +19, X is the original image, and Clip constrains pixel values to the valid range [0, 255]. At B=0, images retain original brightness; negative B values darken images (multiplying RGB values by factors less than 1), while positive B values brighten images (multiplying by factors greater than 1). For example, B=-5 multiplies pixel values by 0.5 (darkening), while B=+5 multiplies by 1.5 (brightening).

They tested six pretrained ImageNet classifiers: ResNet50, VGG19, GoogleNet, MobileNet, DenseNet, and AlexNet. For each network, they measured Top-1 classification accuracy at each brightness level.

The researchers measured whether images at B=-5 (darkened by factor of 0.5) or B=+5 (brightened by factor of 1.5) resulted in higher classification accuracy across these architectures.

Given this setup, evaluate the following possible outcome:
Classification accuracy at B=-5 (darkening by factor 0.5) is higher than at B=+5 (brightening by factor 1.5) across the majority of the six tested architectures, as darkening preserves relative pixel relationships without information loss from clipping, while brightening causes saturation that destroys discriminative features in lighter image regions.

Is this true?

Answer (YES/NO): NO